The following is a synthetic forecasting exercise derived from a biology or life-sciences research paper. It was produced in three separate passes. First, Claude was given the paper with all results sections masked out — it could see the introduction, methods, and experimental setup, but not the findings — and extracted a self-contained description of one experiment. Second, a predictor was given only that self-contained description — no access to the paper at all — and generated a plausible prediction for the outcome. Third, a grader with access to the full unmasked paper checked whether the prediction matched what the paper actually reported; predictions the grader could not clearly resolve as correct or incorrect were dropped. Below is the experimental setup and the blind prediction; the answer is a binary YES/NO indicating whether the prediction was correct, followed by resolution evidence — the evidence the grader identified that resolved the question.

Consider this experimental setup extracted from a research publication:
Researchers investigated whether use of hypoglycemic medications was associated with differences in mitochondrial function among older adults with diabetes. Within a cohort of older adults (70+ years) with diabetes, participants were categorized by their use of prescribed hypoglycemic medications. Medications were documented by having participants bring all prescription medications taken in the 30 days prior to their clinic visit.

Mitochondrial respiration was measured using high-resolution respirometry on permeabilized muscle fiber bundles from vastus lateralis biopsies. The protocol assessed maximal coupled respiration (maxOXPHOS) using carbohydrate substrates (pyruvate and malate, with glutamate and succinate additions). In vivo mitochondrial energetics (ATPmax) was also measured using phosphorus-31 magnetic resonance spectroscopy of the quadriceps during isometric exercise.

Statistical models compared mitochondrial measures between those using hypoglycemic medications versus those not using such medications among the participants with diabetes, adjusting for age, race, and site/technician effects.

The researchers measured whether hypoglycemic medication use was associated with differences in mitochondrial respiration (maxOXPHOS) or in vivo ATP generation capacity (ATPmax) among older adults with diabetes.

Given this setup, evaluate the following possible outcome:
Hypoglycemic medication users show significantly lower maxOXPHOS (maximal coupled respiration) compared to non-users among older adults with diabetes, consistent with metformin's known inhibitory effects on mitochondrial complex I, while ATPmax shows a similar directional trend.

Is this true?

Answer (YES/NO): NO